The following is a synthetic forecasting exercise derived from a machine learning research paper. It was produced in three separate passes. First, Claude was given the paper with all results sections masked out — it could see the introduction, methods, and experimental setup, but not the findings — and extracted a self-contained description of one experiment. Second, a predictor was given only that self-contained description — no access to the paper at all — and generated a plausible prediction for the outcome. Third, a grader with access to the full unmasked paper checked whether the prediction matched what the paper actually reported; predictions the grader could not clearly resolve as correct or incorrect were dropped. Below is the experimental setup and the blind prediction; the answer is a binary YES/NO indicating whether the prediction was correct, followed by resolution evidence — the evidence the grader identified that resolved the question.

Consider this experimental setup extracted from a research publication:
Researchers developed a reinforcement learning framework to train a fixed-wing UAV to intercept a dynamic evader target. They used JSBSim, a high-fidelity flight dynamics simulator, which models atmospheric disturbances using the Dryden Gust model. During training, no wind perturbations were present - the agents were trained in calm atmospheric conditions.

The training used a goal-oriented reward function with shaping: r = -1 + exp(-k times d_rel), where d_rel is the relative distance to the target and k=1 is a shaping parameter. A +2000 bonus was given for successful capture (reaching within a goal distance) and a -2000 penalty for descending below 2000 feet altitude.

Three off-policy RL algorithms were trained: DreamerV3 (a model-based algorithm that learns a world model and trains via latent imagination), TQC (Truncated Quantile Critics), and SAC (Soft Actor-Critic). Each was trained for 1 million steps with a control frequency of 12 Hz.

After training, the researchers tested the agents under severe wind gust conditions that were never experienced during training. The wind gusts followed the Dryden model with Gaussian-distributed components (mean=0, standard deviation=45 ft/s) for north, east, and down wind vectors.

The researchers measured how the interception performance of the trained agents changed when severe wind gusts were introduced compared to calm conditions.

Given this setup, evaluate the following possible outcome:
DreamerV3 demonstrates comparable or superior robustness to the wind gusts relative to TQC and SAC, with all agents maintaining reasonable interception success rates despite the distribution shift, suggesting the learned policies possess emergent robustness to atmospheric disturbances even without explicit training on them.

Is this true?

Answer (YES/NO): NO